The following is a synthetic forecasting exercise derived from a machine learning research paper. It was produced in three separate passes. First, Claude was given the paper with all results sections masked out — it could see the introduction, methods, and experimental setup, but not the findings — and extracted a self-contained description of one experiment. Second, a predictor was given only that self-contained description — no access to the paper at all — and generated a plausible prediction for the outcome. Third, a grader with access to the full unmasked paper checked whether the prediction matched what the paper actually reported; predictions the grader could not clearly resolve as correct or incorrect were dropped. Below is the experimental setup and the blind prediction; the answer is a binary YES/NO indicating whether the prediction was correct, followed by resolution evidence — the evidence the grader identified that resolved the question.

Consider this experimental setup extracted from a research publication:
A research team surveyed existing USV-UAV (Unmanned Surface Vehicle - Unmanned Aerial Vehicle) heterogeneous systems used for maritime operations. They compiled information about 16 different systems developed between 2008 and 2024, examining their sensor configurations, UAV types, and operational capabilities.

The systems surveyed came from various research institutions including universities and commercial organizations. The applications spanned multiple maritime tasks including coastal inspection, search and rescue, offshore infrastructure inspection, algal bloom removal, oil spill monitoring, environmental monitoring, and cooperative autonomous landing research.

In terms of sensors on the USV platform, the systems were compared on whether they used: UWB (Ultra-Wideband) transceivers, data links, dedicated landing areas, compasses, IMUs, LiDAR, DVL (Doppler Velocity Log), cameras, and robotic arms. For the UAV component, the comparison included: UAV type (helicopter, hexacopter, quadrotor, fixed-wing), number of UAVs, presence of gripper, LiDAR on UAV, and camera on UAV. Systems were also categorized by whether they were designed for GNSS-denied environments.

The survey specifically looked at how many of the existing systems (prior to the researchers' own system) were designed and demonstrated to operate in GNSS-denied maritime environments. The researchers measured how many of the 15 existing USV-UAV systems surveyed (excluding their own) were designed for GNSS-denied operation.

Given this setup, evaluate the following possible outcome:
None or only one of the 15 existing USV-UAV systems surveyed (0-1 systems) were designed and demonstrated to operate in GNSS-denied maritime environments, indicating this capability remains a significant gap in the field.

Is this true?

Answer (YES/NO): YES